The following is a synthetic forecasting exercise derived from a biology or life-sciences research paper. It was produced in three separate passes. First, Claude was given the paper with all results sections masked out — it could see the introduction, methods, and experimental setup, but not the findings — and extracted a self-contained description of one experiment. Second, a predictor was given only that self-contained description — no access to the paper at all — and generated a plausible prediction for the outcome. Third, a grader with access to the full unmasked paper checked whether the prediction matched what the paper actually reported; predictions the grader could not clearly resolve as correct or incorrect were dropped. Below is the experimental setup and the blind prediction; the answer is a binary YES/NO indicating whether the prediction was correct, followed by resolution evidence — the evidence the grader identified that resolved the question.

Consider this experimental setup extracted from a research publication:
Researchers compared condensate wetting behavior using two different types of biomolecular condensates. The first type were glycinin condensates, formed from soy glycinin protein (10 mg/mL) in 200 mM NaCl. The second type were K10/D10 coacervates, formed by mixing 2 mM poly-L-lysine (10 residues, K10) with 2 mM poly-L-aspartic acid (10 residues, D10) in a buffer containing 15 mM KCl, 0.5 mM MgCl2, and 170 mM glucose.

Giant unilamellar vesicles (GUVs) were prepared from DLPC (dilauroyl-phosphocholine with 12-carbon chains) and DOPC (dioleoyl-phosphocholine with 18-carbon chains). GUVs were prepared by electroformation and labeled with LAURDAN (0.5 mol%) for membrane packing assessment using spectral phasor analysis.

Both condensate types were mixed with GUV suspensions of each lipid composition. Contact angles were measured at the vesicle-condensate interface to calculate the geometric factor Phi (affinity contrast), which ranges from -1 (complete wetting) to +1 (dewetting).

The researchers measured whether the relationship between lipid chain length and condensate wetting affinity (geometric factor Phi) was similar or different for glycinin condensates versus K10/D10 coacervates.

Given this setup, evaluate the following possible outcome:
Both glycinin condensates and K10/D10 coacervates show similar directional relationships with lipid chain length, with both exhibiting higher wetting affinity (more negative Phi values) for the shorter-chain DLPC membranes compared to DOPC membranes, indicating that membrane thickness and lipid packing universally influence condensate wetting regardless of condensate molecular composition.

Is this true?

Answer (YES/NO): NO